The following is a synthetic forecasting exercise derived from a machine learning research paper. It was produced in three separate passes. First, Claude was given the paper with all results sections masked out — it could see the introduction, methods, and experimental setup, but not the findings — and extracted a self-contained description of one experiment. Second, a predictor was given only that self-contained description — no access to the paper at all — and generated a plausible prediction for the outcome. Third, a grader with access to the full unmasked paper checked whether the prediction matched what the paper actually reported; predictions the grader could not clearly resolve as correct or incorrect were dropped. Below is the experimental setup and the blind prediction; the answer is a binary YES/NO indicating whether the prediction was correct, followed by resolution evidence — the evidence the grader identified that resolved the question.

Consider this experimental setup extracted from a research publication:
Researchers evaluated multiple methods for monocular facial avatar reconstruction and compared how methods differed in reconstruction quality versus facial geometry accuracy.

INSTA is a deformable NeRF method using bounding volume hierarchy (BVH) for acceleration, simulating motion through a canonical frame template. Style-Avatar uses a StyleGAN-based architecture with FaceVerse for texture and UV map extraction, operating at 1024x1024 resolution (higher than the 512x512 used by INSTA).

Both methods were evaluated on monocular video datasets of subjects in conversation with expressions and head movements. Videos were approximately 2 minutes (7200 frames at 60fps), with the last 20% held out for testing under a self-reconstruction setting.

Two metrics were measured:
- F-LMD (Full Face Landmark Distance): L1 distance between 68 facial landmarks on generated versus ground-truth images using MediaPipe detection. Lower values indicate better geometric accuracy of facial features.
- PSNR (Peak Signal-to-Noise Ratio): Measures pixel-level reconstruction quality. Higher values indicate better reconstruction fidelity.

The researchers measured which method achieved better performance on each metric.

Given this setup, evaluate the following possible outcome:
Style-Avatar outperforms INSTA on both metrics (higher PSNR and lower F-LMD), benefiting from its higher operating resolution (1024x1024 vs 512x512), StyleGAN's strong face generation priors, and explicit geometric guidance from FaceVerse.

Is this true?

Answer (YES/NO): YES